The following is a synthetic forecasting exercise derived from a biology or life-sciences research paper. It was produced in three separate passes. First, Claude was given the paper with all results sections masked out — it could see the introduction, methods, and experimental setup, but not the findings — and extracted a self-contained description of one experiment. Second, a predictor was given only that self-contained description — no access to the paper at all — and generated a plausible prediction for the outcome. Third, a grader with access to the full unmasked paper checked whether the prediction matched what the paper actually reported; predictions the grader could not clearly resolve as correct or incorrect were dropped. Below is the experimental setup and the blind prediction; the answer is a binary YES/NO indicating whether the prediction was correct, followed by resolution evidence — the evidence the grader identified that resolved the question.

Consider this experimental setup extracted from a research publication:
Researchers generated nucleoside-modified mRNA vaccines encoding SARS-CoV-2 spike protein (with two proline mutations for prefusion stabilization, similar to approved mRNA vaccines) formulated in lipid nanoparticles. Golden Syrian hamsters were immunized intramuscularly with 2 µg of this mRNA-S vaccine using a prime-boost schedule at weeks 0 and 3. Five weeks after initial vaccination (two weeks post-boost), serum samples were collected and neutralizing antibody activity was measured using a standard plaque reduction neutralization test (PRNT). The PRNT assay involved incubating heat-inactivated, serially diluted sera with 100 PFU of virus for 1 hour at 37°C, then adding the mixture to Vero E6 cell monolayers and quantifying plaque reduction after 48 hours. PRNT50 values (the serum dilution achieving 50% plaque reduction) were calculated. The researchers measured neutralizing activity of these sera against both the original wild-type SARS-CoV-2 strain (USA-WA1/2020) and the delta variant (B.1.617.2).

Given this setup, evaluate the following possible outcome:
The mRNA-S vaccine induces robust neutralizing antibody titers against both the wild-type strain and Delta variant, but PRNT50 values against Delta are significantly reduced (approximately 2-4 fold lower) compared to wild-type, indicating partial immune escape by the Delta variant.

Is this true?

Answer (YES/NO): NO